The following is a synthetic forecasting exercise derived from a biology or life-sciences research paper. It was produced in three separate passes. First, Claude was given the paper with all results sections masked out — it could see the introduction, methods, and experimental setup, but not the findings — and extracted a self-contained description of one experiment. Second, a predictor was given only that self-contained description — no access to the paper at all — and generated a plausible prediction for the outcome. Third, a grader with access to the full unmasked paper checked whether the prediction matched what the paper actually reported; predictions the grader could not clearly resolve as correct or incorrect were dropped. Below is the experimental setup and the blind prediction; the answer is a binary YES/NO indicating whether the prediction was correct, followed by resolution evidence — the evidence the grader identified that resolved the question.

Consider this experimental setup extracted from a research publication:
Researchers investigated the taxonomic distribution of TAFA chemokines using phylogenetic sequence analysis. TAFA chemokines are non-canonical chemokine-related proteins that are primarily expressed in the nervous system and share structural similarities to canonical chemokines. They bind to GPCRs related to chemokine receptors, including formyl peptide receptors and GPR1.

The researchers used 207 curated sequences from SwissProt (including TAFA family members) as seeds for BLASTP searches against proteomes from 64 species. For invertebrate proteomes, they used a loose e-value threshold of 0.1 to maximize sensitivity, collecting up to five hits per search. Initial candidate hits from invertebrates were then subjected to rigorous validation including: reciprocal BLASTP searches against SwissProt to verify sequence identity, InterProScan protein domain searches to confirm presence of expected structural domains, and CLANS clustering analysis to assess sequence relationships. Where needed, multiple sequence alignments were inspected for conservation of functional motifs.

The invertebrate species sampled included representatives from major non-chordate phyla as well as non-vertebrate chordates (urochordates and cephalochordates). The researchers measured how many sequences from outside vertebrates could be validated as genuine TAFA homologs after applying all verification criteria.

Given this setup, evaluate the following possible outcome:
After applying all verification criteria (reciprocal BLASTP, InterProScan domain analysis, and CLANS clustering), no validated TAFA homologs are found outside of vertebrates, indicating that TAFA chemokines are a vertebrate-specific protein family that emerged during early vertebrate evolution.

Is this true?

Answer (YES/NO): NO